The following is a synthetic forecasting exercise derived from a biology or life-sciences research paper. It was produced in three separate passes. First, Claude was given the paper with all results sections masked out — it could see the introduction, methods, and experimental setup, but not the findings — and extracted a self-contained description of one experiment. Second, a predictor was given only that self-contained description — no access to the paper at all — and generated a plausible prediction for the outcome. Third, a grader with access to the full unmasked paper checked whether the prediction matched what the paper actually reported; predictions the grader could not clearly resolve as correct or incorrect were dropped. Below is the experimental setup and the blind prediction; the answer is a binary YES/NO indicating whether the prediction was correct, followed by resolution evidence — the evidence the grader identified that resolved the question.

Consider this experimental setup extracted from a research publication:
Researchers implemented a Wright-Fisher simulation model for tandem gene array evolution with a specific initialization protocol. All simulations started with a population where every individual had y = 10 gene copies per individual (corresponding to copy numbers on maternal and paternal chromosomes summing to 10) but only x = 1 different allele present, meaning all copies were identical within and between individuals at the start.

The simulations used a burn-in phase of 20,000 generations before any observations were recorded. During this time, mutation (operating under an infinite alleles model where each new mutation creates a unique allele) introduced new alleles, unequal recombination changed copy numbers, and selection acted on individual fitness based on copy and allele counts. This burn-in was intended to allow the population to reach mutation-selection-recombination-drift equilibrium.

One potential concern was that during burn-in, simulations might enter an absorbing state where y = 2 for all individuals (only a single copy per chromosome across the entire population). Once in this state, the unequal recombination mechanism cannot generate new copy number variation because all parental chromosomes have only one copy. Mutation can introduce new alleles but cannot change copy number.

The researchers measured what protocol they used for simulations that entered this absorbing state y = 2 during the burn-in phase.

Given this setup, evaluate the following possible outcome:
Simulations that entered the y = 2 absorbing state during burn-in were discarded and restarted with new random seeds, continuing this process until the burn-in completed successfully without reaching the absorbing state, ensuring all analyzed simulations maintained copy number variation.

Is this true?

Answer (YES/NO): YES